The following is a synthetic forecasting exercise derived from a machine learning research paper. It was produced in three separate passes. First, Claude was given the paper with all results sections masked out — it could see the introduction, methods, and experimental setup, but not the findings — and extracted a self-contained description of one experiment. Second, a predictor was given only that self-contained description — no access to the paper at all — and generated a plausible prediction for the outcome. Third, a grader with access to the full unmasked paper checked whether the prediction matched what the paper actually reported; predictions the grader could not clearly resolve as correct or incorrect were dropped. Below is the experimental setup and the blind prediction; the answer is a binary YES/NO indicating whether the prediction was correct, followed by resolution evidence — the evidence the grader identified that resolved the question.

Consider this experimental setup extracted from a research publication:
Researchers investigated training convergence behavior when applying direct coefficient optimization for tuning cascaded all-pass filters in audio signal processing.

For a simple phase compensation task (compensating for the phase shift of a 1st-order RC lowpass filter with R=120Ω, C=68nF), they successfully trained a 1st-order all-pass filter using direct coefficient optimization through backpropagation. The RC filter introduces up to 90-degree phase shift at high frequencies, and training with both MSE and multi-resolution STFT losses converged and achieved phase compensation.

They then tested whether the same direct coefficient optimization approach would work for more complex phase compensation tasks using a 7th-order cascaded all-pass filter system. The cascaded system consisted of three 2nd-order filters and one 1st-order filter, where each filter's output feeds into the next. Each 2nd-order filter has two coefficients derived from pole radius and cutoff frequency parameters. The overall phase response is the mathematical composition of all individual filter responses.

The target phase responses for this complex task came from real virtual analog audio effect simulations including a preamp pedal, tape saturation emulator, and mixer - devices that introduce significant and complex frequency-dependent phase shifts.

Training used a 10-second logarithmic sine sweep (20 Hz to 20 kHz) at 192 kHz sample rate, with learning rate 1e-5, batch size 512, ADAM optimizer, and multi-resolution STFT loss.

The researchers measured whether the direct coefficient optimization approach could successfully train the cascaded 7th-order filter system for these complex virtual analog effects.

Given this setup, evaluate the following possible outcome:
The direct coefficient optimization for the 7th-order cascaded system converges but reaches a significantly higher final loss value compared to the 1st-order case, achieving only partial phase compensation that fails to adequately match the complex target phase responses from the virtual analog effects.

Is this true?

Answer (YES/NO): NO